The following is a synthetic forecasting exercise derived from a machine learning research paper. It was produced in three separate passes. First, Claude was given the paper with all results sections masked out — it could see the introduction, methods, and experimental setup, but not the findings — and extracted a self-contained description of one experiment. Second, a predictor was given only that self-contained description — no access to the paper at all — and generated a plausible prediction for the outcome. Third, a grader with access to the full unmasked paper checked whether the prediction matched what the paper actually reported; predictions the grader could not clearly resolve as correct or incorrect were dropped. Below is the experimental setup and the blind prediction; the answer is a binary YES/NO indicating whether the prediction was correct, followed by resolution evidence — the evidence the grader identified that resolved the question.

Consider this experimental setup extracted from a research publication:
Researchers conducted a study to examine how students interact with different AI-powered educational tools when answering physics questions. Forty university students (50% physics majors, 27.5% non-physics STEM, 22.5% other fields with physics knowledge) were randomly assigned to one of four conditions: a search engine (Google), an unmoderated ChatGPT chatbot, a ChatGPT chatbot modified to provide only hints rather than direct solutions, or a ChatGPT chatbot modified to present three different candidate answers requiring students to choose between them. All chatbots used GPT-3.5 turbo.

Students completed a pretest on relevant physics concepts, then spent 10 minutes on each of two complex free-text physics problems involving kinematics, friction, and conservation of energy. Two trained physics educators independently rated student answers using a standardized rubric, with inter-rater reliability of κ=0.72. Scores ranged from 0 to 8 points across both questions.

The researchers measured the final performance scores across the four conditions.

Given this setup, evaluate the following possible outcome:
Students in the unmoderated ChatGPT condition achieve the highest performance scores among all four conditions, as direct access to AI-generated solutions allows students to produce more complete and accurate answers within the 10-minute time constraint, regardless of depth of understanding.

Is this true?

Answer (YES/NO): NO